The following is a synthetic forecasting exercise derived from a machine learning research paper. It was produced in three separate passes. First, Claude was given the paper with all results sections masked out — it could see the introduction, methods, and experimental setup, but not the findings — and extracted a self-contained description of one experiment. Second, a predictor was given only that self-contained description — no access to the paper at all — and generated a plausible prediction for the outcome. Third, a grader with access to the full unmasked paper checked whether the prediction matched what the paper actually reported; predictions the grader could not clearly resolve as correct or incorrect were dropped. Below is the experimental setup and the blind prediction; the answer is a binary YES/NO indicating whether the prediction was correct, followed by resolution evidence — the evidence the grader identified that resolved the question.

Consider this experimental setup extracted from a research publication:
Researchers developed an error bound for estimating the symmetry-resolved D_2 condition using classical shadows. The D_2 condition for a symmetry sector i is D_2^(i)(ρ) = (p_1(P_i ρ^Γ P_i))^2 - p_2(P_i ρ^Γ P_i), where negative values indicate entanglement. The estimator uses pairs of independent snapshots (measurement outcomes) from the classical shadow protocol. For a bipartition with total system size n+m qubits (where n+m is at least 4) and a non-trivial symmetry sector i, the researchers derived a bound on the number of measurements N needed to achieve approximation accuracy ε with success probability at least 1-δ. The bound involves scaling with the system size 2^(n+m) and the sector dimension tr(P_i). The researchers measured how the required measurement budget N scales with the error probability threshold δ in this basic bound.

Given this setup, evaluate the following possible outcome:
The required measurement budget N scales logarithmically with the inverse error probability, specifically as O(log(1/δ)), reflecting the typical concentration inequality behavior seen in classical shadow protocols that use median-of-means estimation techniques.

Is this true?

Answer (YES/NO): NO